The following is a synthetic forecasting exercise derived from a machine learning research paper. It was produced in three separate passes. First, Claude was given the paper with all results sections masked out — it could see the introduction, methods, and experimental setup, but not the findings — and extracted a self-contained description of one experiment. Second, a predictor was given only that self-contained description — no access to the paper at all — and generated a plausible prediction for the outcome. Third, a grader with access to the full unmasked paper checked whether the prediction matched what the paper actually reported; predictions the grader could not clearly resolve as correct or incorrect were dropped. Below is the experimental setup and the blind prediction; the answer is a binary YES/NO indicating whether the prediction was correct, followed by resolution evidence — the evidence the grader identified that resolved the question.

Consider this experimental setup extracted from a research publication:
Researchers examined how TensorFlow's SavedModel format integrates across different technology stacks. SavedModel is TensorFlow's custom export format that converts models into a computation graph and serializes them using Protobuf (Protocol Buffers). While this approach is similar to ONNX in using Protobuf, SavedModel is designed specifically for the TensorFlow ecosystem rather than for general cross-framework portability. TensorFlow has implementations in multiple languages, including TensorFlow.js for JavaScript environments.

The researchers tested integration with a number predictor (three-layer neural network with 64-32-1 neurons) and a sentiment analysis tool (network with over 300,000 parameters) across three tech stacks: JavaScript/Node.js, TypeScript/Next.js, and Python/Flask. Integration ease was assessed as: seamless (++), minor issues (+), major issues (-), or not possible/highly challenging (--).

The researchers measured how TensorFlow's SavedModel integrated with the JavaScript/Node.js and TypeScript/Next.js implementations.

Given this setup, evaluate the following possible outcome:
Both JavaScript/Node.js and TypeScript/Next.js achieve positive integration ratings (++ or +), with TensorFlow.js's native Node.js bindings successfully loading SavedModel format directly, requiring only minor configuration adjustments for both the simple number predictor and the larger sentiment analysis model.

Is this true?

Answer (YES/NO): NO